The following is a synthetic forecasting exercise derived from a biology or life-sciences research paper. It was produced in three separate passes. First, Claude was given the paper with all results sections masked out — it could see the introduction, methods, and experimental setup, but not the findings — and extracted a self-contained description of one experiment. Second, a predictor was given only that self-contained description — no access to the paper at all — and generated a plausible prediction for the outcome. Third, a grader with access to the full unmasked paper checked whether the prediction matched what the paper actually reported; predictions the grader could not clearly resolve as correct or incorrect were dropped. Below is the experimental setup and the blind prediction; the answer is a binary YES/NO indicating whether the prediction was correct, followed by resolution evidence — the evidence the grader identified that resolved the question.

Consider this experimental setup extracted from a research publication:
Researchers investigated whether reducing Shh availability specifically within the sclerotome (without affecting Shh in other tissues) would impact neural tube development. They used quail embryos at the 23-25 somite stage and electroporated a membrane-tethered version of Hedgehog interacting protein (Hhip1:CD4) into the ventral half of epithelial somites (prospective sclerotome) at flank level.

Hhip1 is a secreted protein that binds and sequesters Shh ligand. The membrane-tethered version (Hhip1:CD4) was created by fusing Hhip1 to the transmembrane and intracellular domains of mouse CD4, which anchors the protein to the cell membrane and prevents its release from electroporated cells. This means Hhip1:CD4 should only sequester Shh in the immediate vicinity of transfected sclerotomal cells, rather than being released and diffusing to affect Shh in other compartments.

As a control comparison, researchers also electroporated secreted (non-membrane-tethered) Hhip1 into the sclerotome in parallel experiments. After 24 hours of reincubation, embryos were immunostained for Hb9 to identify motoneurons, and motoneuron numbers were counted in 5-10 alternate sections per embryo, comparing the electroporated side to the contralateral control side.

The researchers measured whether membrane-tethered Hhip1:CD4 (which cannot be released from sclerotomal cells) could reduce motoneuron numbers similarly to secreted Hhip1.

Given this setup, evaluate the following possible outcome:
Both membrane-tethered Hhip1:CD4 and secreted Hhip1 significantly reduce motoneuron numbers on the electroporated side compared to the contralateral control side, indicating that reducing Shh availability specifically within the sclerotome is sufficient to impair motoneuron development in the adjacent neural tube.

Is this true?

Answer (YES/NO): YES